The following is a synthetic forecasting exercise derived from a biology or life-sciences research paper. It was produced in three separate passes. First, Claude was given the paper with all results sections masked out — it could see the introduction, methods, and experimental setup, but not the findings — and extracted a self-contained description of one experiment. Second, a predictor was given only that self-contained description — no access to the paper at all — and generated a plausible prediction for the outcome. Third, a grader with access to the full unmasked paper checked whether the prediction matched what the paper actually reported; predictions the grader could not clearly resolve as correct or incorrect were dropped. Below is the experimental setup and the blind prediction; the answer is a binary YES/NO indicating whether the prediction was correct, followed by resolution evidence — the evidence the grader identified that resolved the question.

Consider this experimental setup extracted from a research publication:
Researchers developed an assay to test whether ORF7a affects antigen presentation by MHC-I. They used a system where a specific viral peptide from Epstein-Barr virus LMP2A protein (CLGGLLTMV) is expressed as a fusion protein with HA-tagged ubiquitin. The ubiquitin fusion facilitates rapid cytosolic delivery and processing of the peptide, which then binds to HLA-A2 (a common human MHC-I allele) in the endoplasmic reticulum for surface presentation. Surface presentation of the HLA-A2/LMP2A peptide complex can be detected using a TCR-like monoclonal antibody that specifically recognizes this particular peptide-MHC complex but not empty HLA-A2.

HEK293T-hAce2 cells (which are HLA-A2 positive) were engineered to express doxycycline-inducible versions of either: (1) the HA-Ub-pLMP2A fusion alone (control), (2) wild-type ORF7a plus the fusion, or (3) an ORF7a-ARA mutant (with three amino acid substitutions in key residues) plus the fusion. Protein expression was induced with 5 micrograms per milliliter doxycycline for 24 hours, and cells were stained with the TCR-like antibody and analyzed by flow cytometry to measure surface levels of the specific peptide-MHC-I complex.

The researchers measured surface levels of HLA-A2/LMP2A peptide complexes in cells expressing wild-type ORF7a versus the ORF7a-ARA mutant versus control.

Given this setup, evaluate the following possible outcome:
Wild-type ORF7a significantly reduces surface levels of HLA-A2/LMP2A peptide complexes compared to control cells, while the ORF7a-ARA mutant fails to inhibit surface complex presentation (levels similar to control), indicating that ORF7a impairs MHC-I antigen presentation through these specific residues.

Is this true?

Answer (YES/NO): YES